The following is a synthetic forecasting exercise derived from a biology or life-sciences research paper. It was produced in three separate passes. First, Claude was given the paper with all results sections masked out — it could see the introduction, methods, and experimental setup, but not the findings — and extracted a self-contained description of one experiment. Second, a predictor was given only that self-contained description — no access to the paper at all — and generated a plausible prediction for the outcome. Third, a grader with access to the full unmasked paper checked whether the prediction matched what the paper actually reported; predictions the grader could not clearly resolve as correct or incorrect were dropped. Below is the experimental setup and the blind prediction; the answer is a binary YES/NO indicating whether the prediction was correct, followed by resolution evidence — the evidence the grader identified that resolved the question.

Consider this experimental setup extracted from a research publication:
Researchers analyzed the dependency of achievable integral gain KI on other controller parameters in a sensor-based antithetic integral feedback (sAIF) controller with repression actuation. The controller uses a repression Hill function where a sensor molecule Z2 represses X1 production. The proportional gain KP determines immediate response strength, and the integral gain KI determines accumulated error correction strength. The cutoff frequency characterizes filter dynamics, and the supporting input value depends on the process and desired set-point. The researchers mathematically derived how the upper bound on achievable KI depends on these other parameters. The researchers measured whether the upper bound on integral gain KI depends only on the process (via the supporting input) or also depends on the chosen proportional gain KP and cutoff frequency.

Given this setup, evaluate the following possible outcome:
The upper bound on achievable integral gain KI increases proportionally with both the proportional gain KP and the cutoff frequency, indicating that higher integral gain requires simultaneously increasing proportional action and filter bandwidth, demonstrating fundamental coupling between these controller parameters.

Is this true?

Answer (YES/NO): NO